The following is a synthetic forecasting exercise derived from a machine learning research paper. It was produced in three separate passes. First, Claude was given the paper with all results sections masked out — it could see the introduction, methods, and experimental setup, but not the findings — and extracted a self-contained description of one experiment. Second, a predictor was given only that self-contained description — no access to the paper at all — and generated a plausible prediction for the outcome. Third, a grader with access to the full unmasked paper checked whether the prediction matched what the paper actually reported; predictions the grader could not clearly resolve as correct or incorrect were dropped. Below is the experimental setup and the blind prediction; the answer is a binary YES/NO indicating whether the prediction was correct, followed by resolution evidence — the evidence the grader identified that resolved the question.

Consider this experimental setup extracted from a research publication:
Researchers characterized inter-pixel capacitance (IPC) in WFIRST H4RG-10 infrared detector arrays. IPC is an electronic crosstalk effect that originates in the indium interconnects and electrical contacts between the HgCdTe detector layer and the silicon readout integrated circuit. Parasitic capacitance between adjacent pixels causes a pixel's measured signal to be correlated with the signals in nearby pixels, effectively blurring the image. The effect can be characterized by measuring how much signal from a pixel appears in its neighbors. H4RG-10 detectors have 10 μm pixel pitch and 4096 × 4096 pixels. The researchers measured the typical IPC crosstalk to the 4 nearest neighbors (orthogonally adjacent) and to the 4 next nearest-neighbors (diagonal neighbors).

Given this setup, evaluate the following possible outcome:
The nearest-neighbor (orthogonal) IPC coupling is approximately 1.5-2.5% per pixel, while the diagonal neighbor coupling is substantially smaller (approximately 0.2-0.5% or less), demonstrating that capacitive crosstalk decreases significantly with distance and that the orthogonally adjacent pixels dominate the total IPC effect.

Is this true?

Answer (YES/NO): NO